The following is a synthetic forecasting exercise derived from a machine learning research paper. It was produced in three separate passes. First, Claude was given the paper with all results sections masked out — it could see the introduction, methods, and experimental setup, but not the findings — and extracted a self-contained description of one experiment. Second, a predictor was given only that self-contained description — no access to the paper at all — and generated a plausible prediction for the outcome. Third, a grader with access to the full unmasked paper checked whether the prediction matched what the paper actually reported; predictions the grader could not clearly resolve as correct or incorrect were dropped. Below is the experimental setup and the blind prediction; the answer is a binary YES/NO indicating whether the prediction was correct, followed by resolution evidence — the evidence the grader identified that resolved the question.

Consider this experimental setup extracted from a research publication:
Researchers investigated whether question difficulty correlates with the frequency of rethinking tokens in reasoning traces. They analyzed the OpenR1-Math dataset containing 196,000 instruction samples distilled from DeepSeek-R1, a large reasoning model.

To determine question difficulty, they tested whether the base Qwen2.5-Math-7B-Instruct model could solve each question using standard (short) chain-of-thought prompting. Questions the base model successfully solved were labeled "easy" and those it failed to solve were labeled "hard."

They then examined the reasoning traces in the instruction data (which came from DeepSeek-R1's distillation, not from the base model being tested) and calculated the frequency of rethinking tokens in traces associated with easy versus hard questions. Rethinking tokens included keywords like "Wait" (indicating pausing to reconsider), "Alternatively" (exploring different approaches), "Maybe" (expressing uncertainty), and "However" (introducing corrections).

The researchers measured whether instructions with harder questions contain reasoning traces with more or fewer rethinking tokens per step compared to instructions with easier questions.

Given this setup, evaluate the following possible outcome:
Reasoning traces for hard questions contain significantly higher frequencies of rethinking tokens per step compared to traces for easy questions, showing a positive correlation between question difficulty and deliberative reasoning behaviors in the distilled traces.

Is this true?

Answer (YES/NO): YES